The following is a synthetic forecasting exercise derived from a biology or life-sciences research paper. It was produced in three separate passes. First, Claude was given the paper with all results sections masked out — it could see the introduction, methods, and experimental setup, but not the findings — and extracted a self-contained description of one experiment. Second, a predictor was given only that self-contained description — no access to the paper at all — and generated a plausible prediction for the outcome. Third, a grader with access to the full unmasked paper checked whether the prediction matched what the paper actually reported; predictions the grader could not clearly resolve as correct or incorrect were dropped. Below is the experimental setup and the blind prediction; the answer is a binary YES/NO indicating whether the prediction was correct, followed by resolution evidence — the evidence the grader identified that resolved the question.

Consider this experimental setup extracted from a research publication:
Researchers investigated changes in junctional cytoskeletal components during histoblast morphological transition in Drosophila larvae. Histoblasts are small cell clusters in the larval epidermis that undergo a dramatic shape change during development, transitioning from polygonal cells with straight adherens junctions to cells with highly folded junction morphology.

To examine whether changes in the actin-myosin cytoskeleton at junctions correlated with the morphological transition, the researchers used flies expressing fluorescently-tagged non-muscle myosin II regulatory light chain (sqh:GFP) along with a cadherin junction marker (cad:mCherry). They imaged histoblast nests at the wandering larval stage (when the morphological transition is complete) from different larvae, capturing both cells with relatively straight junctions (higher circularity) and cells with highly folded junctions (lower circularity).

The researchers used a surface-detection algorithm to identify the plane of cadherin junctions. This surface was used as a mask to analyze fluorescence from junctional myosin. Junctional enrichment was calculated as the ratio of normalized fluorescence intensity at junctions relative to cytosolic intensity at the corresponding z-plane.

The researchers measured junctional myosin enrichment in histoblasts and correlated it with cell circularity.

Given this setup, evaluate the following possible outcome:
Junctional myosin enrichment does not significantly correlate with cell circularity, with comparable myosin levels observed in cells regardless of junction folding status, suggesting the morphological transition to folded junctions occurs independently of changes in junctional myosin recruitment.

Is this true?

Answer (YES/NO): NO